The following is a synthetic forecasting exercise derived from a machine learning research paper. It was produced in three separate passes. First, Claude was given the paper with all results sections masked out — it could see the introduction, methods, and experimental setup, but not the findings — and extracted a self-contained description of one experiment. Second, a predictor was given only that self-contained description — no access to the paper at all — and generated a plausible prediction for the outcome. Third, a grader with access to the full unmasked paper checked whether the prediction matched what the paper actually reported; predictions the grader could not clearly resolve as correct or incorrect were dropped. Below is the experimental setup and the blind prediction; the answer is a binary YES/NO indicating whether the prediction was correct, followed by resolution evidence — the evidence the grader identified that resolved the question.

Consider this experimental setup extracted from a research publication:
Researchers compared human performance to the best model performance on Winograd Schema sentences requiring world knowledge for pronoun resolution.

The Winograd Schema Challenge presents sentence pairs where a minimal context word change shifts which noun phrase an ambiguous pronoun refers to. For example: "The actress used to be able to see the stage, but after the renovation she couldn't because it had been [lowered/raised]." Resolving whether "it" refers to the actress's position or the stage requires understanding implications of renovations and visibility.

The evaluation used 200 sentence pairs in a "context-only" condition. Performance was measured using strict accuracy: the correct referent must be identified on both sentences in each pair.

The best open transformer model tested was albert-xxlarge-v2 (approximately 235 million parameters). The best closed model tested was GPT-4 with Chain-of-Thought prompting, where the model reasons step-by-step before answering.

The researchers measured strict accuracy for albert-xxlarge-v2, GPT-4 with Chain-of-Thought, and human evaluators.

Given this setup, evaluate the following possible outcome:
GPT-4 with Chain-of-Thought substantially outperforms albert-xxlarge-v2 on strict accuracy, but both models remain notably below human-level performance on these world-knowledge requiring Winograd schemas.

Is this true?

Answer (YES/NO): YES